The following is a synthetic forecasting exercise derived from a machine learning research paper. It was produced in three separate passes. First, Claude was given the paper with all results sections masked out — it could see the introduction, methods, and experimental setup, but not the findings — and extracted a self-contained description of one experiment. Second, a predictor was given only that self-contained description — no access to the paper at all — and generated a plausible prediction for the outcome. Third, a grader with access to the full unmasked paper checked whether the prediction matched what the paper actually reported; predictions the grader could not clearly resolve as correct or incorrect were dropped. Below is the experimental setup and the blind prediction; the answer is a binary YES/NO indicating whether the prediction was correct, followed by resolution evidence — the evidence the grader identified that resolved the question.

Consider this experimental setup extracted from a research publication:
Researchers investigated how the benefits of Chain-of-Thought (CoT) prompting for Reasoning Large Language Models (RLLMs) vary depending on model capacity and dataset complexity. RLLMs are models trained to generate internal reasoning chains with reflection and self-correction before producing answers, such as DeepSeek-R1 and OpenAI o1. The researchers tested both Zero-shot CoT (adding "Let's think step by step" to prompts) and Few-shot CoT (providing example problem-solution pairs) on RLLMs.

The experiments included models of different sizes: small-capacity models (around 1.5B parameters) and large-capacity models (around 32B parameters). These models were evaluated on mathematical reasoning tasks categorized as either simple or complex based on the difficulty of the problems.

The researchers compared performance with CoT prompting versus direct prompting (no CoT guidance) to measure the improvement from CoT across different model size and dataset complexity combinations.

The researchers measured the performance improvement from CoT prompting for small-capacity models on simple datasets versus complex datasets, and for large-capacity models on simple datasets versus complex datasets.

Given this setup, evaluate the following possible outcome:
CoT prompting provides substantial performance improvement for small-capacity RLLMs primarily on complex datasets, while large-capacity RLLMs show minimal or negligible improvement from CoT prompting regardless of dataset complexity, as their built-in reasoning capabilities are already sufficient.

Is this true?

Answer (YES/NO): NO